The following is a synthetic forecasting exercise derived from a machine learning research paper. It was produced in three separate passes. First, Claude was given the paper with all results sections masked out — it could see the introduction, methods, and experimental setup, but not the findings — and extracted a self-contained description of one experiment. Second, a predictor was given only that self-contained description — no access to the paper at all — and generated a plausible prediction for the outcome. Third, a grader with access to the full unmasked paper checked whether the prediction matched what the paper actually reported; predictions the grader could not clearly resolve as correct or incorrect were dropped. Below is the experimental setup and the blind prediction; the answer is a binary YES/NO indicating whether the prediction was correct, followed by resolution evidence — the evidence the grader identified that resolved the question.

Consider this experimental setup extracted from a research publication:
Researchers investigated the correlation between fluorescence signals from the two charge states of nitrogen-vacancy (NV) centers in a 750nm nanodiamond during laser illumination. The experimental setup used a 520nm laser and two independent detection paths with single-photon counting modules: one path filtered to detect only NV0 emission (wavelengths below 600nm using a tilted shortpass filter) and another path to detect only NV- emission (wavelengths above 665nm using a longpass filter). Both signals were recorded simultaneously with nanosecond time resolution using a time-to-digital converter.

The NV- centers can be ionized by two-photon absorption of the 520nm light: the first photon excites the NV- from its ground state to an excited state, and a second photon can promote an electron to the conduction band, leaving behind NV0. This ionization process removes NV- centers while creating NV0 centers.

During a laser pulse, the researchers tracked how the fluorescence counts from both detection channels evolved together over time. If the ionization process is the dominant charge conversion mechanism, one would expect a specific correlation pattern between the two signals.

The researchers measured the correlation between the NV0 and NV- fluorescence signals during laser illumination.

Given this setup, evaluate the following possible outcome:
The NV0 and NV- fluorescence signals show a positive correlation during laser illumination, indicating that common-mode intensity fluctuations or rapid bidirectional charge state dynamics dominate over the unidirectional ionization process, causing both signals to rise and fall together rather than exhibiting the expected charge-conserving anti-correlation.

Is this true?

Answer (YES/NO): NO